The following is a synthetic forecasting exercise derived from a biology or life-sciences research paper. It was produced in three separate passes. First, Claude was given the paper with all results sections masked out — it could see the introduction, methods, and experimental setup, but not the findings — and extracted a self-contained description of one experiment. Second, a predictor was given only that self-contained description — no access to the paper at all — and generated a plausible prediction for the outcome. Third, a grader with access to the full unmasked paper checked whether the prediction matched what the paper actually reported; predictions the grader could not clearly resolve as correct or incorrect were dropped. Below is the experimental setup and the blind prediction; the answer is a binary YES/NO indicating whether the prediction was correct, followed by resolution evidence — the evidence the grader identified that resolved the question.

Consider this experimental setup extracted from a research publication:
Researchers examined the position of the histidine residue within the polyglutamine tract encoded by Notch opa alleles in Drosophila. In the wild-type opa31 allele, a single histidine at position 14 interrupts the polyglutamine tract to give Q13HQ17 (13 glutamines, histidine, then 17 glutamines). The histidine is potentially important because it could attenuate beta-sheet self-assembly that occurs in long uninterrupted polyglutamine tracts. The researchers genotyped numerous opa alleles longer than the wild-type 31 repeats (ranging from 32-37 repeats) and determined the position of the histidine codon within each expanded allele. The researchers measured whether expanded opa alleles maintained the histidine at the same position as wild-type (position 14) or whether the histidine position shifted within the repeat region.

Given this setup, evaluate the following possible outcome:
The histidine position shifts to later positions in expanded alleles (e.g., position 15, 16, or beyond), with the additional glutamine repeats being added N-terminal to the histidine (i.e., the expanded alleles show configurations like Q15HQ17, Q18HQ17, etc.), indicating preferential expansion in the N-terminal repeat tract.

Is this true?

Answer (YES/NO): NO